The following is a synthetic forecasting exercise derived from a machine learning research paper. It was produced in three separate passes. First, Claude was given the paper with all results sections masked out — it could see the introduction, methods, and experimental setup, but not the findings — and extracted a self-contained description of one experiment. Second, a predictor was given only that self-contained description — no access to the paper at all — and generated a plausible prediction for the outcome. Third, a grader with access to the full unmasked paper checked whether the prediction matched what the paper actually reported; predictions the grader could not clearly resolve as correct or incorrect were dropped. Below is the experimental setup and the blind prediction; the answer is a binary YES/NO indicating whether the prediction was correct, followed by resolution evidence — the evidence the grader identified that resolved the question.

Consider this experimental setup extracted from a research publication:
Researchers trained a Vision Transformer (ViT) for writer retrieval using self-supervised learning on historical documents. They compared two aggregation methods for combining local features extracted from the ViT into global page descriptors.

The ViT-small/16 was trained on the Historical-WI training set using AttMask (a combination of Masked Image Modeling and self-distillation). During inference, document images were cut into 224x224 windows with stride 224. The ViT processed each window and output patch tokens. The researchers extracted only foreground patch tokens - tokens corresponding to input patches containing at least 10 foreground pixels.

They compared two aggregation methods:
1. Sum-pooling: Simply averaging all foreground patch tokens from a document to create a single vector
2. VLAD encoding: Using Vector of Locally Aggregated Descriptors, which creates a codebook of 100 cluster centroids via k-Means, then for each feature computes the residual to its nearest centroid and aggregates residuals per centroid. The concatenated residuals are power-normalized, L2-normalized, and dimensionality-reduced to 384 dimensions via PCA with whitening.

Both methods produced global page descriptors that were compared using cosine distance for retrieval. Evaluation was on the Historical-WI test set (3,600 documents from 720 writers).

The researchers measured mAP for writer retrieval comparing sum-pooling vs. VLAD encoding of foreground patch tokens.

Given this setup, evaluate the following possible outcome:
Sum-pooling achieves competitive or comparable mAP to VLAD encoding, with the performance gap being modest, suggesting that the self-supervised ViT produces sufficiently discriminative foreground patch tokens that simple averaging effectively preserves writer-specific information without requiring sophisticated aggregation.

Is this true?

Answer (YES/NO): NO